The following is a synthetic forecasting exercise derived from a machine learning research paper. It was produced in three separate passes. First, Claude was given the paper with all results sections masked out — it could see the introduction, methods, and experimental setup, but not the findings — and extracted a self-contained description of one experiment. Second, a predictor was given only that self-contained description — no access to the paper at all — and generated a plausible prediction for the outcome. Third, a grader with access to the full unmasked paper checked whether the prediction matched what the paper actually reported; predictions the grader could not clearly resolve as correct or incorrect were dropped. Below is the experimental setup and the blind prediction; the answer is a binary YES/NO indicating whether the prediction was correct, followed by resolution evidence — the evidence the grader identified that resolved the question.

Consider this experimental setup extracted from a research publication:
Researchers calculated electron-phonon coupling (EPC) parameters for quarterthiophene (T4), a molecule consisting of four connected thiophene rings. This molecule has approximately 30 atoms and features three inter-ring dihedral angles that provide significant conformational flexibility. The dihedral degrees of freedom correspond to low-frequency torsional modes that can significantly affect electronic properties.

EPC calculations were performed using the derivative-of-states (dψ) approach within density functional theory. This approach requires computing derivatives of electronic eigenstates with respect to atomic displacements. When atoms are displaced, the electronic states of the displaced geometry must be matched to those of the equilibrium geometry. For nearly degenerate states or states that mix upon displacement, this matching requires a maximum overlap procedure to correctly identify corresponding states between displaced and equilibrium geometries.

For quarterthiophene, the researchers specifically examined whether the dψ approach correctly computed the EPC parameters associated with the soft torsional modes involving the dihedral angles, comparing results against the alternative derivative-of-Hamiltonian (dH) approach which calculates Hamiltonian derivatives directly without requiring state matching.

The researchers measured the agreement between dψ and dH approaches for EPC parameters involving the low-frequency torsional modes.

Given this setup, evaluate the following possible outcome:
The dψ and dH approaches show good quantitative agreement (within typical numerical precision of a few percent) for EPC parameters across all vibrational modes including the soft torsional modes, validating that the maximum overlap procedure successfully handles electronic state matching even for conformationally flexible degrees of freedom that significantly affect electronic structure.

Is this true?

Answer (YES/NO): NO